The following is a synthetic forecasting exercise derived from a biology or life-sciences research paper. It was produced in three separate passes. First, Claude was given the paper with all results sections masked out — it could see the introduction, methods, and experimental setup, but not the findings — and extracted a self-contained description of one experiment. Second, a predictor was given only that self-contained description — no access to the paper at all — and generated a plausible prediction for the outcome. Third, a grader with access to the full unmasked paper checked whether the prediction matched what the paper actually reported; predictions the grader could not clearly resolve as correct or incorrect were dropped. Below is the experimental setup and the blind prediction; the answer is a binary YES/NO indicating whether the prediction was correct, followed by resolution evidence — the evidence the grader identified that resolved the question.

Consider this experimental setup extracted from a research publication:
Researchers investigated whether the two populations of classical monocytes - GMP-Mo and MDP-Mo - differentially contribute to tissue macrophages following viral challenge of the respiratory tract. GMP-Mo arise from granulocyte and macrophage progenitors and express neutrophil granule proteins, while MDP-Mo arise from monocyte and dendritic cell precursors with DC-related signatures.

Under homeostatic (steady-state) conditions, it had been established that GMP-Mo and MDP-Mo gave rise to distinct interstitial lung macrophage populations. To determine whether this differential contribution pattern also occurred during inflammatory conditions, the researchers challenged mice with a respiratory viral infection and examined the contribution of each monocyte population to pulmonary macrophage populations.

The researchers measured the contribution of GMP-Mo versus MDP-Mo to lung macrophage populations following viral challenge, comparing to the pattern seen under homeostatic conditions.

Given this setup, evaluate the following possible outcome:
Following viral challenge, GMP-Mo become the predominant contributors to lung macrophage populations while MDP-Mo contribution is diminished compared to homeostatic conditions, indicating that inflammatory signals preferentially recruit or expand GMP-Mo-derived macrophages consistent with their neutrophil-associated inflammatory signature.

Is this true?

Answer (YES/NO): YES